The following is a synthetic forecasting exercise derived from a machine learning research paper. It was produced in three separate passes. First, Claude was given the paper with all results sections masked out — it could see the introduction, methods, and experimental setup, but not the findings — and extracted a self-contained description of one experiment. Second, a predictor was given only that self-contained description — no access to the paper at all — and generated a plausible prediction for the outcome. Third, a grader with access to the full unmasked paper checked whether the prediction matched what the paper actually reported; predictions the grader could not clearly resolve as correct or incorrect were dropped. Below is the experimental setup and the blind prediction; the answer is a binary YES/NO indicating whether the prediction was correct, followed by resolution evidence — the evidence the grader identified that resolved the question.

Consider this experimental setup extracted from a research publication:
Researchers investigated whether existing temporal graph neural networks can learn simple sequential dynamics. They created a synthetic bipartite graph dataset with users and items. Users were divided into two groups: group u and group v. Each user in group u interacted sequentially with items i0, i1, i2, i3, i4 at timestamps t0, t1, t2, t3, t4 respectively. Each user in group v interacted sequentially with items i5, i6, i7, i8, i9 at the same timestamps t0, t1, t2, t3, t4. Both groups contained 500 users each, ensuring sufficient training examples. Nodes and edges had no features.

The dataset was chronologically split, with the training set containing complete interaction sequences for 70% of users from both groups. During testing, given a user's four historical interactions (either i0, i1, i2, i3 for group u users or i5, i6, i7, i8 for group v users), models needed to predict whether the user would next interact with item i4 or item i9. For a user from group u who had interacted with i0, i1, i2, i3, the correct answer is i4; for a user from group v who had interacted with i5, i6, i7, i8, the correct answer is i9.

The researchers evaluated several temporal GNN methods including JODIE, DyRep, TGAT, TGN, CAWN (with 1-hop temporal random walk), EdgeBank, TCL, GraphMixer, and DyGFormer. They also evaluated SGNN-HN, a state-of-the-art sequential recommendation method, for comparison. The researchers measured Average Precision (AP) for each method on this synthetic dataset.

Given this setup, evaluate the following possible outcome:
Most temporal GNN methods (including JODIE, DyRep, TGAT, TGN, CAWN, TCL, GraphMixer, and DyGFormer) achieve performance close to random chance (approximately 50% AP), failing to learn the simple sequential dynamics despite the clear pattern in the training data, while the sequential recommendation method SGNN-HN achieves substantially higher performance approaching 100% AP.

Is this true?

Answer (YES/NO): YES